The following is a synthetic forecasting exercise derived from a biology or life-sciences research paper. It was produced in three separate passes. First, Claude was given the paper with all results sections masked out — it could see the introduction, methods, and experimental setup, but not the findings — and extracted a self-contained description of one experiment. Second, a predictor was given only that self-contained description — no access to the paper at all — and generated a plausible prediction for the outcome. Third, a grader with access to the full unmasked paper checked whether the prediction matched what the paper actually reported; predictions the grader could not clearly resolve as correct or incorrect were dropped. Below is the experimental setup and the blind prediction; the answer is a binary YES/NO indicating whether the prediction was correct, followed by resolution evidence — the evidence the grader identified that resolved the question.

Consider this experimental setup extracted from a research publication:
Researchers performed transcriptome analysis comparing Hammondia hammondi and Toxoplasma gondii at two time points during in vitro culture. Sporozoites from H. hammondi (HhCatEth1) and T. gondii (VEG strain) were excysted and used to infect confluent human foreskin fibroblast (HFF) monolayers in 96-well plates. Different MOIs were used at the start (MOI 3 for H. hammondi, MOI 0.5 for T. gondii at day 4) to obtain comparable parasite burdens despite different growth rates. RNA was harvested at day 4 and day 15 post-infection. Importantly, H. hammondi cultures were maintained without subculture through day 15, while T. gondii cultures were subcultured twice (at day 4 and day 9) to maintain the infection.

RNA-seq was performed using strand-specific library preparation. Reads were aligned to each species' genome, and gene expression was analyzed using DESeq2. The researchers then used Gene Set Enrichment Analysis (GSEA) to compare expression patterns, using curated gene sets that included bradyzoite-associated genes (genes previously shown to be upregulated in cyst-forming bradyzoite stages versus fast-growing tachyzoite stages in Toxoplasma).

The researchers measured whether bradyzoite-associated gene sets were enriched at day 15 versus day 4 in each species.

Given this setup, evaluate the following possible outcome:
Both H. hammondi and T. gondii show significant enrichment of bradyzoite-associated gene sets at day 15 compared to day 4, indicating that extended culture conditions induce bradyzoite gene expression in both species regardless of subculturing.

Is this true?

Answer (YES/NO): YES